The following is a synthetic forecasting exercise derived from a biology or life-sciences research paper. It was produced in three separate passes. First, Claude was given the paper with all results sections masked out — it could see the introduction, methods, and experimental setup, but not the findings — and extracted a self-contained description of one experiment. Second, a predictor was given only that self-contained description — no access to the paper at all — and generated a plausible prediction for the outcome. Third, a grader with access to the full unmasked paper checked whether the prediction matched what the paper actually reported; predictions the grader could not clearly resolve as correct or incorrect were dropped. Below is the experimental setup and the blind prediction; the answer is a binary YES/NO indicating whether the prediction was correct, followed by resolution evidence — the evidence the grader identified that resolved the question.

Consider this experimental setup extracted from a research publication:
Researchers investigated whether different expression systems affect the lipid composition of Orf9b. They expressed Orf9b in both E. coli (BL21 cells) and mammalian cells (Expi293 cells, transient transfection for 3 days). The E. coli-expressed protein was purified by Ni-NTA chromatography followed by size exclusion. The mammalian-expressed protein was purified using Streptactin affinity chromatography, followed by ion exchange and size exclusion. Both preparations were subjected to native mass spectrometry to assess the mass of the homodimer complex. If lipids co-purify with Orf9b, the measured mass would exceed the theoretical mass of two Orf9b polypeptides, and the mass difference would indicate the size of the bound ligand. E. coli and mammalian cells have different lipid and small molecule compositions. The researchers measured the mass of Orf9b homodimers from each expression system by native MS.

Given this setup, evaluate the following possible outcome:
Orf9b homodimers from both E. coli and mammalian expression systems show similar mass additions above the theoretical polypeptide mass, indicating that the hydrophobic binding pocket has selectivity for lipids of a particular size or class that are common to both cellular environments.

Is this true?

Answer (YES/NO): YES